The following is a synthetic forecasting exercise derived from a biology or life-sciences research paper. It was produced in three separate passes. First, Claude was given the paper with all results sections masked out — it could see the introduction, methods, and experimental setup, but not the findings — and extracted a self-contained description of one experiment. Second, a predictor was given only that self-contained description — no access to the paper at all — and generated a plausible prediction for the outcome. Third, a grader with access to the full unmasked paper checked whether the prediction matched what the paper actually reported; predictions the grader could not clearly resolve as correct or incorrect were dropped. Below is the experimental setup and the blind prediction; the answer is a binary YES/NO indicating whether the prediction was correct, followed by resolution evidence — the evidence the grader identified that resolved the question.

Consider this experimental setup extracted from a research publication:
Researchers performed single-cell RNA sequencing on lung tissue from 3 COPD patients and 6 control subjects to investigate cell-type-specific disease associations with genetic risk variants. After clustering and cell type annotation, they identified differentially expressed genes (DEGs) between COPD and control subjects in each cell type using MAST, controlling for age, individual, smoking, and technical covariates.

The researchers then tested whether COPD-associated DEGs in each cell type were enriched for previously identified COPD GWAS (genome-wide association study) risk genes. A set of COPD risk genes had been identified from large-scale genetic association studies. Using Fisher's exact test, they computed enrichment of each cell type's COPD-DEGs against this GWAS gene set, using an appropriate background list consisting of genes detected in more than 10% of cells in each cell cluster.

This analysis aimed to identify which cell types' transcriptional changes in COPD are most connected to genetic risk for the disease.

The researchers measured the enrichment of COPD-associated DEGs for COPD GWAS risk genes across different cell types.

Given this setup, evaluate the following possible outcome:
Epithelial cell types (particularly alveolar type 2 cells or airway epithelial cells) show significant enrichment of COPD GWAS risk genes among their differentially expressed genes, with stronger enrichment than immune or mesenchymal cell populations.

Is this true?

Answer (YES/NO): NO